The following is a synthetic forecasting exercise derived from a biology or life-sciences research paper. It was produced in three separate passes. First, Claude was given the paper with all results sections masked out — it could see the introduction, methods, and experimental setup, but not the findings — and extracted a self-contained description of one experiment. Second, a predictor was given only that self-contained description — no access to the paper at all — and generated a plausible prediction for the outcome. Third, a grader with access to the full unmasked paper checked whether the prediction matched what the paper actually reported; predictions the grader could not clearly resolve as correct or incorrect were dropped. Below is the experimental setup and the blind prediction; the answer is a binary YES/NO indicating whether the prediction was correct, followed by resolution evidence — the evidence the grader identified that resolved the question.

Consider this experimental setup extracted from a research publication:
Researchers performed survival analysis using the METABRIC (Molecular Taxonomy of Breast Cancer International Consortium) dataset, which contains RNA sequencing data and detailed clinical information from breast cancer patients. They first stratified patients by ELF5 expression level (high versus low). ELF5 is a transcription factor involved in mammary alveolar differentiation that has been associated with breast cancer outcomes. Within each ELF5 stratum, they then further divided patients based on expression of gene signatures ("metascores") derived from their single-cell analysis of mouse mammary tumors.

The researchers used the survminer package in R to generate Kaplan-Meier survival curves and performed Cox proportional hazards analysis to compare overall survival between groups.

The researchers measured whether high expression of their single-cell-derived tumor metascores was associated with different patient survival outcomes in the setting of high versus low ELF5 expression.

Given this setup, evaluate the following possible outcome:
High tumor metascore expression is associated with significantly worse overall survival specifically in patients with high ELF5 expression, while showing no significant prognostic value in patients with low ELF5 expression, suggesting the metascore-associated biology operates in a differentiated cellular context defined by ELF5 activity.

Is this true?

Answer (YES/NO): YES